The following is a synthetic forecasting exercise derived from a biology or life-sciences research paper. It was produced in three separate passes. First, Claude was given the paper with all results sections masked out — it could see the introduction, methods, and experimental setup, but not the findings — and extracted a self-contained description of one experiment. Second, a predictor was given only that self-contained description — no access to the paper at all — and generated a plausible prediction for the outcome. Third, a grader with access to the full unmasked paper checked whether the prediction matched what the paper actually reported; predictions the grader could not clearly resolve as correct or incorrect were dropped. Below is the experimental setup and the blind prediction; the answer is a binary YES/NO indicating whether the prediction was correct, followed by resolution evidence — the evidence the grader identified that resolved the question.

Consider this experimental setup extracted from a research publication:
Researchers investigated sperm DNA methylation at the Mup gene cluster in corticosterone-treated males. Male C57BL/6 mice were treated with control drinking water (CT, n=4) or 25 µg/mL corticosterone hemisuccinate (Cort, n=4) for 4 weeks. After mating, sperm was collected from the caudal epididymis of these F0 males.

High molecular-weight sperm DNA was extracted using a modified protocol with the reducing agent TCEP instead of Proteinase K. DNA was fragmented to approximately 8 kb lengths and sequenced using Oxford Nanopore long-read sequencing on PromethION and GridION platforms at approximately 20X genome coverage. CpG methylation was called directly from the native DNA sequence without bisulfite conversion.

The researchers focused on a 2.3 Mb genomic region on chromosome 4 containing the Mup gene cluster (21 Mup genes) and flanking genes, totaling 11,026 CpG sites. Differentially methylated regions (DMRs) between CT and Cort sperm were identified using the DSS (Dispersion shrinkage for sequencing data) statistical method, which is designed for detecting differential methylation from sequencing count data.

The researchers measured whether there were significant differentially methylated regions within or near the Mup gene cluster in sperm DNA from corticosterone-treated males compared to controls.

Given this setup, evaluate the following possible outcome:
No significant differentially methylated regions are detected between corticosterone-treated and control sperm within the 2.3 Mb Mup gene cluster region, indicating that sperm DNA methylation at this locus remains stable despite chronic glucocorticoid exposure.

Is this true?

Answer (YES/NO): YES